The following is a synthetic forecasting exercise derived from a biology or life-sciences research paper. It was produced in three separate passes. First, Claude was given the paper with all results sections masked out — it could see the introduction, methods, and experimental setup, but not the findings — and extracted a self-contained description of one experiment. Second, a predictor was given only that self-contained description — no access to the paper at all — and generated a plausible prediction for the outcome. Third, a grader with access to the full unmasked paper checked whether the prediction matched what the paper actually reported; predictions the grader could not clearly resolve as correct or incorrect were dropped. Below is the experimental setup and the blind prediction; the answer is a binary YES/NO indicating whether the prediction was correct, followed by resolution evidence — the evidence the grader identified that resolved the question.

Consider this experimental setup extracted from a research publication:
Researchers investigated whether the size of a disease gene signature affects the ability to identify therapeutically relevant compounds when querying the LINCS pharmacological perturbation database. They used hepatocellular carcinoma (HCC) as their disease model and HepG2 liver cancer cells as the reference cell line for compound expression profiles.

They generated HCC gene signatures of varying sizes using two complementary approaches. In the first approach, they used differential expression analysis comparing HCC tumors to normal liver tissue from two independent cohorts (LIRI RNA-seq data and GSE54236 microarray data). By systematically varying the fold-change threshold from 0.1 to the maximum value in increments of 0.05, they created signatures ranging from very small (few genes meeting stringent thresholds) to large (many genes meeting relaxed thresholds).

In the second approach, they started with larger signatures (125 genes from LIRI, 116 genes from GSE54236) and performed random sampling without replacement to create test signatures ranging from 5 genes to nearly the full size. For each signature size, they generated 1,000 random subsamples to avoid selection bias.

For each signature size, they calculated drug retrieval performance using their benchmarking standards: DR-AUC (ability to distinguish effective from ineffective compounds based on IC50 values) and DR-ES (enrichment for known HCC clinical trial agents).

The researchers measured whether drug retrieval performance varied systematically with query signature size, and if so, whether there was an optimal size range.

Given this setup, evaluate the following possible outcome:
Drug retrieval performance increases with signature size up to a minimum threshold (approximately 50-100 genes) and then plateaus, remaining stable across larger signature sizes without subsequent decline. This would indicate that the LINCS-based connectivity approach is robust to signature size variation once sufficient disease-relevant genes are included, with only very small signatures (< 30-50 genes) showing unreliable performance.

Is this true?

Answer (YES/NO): YES